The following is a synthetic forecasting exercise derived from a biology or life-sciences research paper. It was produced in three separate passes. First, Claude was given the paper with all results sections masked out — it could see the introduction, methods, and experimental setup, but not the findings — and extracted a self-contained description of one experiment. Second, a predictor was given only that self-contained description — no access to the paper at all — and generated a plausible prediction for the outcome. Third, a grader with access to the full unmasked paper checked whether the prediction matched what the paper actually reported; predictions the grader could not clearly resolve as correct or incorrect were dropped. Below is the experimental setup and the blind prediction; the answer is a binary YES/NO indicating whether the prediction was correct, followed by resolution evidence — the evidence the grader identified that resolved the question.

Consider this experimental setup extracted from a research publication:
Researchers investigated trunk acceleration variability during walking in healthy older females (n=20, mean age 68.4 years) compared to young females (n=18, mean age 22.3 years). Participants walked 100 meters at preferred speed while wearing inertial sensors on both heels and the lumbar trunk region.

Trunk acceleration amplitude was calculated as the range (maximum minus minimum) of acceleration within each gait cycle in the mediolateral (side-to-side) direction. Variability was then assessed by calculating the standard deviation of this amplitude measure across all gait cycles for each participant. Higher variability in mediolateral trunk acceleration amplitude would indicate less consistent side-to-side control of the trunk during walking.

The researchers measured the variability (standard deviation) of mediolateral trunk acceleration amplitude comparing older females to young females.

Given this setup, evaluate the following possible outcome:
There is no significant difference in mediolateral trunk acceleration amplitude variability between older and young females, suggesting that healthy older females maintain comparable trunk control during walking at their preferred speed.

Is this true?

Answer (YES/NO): NO